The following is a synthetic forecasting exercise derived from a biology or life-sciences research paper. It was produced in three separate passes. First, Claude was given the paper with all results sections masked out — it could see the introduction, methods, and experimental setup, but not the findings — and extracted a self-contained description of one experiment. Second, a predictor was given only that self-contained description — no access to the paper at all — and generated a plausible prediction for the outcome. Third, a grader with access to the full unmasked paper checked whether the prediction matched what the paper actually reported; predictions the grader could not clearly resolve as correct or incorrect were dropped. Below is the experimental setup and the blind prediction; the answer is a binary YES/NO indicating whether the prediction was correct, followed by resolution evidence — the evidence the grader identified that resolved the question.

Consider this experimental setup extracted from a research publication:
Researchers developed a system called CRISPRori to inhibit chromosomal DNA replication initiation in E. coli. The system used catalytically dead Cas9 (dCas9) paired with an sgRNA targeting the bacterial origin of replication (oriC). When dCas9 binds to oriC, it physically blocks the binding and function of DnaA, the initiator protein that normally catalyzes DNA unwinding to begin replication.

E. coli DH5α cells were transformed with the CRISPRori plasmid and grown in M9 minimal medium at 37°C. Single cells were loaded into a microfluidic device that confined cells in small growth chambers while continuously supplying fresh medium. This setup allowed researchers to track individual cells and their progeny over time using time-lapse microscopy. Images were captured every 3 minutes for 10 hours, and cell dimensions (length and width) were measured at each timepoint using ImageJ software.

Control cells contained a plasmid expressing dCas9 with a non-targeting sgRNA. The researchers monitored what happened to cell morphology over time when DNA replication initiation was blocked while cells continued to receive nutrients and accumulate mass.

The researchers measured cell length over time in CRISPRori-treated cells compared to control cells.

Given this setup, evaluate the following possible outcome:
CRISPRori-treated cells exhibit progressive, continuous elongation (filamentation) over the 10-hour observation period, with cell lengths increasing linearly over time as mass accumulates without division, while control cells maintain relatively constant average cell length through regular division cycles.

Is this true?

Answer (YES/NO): NO